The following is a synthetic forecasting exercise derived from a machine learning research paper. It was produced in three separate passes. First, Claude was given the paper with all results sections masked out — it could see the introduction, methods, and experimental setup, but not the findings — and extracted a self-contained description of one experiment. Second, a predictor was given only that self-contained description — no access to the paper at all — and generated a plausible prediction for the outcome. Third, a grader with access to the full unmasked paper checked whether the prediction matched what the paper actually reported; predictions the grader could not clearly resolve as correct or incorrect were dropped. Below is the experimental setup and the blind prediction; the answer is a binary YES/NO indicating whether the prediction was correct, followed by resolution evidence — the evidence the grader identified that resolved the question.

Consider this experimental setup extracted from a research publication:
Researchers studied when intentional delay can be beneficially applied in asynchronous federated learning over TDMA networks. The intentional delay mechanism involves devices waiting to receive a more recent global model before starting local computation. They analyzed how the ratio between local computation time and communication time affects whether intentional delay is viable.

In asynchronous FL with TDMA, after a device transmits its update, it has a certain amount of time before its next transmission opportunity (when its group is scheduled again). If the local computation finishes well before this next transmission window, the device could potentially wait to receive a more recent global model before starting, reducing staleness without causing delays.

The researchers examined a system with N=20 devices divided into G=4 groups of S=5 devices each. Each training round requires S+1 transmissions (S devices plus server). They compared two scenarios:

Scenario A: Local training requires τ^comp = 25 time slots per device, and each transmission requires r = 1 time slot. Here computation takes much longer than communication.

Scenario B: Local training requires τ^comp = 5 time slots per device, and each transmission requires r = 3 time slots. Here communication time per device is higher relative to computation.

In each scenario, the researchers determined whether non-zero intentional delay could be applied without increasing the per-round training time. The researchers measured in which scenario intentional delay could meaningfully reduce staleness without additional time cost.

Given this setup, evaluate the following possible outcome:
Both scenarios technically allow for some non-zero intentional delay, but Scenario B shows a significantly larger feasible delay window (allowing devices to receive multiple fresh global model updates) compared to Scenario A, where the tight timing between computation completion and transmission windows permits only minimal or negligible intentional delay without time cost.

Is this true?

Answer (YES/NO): NO